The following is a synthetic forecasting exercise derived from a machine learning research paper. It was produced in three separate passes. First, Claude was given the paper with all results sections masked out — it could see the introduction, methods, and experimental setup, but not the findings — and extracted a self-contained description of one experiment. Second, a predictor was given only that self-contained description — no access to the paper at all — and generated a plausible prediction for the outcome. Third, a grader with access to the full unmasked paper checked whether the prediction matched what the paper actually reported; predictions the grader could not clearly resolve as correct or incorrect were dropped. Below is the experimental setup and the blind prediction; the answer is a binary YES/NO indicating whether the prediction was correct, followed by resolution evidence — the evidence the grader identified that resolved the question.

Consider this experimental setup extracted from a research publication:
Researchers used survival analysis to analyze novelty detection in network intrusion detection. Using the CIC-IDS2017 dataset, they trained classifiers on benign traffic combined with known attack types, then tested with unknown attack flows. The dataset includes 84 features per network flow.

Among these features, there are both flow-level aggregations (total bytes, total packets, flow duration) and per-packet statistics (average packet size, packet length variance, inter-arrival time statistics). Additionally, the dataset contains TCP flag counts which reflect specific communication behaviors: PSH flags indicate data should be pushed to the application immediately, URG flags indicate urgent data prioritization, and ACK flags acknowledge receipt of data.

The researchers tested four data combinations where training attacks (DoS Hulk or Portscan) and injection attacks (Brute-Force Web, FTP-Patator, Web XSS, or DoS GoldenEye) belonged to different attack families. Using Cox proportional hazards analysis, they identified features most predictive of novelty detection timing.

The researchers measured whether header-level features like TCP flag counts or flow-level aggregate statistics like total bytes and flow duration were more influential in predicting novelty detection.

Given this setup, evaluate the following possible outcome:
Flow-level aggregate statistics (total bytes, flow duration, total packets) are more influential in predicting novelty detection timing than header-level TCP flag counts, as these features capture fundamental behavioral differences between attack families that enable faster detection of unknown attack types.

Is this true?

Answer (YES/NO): NO